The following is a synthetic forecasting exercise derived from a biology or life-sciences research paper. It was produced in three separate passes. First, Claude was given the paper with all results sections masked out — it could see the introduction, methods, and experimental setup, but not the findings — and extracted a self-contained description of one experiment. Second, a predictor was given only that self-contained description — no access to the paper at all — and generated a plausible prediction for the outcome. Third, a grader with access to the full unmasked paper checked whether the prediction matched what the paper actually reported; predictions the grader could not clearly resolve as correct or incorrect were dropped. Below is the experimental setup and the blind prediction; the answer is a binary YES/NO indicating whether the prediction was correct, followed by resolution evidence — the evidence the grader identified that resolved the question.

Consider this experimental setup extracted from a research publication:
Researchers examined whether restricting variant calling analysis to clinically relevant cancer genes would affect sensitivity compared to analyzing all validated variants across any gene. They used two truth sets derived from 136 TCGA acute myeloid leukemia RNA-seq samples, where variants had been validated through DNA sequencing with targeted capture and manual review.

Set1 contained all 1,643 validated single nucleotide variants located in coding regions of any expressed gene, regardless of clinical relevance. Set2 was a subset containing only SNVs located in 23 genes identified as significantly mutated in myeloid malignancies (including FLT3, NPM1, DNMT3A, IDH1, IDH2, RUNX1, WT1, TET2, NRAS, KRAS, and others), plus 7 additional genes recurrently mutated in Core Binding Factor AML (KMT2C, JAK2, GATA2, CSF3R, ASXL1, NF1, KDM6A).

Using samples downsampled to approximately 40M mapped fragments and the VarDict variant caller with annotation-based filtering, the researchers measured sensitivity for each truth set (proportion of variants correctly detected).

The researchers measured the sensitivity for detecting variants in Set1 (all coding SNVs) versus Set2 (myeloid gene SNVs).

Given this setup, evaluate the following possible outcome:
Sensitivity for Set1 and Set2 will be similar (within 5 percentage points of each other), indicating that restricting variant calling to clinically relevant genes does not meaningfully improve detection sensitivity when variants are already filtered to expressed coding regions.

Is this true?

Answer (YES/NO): NO